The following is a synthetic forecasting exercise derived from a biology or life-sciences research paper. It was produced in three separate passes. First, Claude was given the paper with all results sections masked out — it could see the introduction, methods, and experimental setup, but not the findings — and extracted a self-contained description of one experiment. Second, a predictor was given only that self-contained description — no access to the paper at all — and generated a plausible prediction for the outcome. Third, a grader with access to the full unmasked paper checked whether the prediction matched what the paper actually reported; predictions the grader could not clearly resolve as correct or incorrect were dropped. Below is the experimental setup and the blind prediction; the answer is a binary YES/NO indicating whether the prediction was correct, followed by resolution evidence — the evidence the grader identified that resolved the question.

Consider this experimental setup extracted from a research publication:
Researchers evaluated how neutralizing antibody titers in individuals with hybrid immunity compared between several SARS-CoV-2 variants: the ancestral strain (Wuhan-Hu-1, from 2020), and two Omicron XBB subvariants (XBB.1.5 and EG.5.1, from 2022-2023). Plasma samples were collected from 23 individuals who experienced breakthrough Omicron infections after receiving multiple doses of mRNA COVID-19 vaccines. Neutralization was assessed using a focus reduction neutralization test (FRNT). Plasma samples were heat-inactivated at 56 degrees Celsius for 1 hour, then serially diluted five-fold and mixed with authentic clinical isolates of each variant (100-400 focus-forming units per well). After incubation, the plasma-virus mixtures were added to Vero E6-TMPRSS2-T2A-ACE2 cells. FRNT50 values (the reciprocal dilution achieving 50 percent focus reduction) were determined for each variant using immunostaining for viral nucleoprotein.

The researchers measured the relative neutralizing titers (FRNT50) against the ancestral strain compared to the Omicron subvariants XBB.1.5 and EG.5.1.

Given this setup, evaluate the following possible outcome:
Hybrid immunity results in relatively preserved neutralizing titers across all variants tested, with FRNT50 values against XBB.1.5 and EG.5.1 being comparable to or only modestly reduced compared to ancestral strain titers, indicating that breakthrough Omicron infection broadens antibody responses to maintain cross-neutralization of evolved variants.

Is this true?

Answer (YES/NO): NO